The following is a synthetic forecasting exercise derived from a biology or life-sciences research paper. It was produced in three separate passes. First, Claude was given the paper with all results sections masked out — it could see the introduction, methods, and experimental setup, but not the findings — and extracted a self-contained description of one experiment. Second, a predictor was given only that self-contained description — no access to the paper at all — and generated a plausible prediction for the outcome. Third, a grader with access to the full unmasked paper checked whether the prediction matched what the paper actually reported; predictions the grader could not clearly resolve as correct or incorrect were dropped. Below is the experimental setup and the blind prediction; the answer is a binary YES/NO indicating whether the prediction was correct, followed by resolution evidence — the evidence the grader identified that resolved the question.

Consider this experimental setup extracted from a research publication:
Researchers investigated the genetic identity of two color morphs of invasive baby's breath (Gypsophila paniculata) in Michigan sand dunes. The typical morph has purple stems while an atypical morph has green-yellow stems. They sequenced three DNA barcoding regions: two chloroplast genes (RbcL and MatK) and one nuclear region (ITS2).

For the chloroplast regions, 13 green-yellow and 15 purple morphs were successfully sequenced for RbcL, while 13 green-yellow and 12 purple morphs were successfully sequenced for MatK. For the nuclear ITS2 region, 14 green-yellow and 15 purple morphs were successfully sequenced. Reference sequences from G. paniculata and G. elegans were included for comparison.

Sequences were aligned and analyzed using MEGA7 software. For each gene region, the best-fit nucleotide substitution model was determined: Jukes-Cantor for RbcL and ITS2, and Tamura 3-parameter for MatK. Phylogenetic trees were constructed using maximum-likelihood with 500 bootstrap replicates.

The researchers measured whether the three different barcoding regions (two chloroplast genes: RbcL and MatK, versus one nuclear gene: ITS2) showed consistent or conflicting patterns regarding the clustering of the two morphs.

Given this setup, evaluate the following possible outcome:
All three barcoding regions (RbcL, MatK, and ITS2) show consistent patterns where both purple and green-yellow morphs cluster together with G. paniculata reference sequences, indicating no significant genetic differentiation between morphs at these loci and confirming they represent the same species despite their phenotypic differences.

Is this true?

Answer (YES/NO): YES